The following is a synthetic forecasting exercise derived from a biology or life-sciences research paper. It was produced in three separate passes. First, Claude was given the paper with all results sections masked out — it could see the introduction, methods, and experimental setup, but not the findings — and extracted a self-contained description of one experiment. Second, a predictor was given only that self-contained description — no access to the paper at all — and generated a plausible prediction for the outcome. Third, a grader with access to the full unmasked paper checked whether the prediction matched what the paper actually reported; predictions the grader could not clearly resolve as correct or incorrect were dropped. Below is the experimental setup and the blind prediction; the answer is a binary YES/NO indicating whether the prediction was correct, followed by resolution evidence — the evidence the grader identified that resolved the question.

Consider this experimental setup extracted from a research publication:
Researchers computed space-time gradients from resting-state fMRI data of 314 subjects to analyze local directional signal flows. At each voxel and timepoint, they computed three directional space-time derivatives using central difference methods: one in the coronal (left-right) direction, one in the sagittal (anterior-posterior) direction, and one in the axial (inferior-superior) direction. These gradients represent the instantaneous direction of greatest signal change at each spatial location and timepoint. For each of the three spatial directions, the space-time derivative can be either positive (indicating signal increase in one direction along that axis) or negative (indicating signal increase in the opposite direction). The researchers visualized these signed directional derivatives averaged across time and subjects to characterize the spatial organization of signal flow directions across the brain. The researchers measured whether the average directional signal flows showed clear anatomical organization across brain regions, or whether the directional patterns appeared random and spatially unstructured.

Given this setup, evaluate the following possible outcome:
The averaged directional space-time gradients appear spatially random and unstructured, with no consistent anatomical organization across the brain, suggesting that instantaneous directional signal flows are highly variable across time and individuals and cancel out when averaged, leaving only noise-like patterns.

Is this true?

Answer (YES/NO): NO